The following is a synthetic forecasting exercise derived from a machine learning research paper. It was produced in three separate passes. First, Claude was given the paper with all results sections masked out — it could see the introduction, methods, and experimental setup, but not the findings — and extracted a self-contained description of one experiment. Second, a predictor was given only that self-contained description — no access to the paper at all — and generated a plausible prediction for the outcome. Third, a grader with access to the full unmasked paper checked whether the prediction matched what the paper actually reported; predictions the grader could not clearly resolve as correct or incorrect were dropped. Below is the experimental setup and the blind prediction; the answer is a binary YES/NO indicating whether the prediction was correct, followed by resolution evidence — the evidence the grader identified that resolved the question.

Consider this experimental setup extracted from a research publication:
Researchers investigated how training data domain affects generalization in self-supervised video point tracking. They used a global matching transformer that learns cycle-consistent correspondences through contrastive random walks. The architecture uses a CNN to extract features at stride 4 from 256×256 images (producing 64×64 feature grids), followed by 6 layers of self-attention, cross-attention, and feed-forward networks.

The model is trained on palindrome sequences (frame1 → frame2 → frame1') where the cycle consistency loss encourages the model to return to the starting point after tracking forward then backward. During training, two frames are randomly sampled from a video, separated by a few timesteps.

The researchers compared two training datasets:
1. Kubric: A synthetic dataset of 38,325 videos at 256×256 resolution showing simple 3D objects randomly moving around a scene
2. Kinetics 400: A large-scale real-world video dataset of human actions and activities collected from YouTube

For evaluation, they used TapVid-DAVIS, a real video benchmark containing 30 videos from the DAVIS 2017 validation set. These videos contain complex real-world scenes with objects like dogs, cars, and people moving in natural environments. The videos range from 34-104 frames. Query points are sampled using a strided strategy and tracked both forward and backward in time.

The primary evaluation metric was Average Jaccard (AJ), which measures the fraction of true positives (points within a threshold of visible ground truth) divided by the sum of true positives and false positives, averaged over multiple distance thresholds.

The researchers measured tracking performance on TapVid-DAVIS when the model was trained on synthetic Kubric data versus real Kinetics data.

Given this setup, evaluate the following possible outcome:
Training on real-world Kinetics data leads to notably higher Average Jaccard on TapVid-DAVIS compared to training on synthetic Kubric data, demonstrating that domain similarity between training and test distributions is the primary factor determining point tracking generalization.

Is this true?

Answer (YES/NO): NO